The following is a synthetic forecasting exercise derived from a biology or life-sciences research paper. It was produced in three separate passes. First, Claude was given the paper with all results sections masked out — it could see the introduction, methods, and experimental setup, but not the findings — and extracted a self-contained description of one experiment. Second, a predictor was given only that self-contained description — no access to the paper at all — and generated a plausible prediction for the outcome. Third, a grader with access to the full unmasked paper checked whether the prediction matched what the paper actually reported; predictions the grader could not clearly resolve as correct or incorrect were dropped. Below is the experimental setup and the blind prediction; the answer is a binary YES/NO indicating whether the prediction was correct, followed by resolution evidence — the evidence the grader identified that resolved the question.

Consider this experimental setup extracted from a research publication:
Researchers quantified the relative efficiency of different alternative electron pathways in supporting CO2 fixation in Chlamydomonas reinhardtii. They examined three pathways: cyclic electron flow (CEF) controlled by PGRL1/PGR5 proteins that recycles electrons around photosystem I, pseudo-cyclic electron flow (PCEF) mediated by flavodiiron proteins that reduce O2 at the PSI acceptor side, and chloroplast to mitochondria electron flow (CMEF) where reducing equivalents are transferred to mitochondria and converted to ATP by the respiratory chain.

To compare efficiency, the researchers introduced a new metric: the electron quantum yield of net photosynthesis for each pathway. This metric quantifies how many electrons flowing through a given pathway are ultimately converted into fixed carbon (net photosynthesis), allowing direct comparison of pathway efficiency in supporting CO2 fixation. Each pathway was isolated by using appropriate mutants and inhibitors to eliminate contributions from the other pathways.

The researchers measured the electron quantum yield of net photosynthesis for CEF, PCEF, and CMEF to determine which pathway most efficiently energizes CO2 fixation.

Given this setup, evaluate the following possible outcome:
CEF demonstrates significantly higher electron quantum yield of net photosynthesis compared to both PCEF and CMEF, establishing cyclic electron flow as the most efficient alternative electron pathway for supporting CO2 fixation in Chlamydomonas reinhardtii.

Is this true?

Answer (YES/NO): NO